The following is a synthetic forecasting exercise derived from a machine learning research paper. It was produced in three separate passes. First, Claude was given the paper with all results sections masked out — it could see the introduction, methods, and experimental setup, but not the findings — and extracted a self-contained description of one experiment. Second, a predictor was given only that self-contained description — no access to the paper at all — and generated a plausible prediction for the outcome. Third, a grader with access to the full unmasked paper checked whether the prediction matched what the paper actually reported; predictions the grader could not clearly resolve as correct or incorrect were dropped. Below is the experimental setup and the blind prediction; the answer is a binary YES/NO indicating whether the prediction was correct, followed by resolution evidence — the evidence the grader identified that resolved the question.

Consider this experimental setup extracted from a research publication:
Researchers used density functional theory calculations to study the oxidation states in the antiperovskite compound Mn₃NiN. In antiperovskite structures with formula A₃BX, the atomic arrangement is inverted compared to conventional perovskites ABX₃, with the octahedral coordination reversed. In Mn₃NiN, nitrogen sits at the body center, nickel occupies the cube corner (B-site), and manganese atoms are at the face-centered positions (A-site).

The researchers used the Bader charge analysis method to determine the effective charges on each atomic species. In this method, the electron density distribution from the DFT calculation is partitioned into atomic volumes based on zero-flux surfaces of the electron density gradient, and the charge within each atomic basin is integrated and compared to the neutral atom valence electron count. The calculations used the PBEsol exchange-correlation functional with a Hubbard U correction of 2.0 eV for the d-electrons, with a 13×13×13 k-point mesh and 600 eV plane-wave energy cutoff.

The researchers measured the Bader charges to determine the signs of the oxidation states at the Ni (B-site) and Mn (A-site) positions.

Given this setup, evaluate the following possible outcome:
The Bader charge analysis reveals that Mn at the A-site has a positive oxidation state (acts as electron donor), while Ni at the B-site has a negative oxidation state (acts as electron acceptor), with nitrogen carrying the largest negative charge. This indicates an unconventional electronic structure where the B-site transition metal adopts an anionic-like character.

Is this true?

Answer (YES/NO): YES